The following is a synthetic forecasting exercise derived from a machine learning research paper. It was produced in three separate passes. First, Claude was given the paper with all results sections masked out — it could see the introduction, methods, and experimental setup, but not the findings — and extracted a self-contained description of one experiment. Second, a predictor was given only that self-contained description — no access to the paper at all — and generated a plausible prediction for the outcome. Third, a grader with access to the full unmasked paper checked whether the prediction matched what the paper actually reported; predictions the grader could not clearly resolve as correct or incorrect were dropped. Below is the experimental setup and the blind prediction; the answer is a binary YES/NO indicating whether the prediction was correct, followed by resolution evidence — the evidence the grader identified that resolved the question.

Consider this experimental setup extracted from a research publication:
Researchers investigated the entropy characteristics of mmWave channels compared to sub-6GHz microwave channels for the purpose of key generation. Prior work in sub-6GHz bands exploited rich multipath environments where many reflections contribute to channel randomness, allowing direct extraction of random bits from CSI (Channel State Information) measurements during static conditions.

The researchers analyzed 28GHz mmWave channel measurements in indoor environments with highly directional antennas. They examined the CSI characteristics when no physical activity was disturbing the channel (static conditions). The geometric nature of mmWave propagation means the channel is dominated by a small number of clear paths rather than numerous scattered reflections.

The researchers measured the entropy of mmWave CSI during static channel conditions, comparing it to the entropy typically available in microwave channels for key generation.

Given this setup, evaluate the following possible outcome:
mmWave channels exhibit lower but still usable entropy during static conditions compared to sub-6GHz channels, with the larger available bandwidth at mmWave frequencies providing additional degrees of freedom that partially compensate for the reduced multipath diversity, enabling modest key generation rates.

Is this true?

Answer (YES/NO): NO